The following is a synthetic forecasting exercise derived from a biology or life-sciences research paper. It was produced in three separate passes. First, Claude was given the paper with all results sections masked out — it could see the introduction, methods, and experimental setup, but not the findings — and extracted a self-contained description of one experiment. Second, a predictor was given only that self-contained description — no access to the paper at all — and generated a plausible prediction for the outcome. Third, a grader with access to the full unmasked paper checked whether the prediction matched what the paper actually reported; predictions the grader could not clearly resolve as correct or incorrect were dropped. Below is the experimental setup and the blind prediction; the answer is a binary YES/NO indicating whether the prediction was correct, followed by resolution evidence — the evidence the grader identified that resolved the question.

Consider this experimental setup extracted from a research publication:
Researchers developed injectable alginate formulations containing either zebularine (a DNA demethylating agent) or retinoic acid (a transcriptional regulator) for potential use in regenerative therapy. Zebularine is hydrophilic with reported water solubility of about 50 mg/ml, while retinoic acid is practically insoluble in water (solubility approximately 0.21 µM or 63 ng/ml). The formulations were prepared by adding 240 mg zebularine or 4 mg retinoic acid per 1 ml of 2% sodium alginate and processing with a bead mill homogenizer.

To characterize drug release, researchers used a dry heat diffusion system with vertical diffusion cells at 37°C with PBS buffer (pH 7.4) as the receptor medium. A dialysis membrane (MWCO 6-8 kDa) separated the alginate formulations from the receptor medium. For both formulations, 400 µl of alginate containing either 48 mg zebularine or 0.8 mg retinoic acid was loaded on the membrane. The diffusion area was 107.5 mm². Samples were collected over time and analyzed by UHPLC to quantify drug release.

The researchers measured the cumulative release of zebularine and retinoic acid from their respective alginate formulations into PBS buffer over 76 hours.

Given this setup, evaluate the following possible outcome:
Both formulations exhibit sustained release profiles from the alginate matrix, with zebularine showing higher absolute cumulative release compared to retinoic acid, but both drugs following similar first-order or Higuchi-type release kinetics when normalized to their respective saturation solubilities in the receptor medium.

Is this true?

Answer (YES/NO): NO